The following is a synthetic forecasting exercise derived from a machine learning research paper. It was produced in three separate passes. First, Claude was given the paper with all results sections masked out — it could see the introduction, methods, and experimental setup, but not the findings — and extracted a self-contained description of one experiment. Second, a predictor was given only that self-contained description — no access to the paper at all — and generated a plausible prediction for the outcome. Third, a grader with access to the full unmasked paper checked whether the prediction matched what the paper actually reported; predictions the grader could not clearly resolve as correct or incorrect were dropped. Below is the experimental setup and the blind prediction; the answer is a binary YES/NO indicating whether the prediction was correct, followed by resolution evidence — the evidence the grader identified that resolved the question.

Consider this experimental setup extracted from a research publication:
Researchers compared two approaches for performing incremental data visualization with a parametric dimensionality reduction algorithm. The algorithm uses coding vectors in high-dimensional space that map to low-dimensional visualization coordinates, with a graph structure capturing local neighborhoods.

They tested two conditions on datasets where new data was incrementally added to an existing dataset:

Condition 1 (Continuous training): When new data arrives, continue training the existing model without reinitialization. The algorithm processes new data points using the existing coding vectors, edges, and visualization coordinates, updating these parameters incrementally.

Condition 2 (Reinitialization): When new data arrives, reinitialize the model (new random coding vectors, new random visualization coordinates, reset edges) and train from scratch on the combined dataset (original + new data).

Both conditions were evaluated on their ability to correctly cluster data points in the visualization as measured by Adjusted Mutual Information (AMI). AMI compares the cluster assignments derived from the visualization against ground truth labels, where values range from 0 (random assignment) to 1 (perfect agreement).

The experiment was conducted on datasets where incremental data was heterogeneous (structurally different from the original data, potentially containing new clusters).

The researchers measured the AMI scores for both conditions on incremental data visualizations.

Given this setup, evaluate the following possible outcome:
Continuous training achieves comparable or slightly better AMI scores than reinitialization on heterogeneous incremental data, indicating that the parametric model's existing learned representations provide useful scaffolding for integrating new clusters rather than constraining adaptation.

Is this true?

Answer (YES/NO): YES